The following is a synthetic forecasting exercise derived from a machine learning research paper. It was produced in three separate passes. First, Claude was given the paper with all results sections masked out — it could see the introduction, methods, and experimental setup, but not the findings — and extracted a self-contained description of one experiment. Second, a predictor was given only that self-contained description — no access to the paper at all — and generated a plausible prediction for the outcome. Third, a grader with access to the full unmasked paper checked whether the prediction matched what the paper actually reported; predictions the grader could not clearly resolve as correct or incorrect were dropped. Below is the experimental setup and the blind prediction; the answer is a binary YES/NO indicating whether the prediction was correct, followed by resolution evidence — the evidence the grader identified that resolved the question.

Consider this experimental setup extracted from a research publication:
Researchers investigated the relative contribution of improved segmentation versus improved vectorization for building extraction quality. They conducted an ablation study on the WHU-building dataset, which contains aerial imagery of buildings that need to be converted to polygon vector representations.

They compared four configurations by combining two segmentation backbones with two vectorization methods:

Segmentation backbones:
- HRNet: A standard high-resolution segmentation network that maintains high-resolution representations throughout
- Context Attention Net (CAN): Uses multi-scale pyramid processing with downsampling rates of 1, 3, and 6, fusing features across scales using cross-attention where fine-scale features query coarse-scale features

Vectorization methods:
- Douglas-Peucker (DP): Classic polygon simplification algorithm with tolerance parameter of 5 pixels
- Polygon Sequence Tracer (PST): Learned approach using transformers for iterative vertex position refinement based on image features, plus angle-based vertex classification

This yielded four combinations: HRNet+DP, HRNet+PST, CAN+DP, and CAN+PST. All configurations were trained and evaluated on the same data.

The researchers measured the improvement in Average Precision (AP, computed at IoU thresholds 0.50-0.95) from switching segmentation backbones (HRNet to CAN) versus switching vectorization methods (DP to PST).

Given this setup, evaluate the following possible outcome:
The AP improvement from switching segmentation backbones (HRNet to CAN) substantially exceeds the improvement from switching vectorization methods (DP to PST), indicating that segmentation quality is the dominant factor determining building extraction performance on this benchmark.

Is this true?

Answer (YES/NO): YES